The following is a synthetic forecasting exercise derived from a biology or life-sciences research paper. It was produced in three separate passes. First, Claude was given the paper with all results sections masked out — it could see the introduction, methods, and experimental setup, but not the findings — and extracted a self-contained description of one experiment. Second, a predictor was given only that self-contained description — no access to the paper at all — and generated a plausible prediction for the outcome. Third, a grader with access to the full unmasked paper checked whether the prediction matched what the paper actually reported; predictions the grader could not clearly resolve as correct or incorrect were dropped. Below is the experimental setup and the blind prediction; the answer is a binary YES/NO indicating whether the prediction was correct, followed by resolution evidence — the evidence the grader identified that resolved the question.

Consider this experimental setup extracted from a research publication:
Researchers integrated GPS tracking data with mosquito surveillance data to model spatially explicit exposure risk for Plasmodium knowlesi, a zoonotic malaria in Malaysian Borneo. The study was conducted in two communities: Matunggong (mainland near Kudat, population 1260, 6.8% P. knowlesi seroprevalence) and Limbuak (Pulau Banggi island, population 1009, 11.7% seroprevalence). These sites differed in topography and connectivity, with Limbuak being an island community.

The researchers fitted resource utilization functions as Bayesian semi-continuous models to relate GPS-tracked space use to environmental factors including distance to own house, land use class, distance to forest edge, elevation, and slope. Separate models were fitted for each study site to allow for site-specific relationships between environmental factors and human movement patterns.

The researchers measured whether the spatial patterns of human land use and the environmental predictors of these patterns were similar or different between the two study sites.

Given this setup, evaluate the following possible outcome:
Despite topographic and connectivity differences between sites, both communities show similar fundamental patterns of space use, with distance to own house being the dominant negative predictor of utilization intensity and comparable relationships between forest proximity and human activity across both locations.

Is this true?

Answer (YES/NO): NO